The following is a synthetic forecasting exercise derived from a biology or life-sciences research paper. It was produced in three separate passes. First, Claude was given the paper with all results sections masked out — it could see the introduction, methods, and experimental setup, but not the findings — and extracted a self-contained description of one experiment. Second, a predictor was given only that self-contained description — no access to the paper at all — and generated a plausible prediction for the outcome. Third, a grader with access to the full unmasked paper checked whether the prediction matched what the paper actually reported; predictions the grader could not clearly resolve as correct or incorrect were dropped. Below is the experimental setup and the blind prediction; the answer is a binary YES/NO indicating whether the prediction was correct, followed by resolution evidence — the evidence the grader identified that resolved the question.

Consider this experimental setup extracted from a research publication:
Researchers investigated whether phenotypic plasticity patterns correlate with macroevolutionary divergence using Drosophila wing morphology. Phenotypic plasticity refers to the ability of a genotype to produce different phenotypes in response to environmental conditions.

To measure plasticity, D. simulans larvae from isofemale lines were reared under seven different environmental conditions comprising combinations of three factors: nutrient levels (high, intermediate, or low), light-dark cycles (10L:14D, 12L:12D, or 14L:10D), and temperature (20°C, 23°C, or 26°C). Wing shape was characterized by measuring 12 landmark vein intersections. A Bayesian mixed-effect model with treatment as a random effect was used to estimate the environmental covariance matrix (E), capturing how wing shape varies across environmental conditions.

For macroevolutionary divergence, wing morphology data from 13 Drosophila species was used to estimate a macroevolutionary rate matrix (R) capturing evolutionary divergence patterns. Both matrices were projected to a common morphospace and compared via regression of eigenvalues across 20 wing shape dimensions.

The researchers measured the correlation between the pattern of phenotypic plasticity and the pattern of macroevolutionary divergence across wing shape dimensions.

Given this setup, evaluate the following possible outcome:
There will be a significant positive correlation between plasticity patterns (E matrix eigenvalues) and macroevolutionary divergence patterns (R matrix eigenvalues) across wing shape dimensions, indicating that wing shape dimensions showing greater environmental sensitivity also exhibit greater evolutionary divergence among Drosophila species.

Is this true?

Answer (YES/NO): YES